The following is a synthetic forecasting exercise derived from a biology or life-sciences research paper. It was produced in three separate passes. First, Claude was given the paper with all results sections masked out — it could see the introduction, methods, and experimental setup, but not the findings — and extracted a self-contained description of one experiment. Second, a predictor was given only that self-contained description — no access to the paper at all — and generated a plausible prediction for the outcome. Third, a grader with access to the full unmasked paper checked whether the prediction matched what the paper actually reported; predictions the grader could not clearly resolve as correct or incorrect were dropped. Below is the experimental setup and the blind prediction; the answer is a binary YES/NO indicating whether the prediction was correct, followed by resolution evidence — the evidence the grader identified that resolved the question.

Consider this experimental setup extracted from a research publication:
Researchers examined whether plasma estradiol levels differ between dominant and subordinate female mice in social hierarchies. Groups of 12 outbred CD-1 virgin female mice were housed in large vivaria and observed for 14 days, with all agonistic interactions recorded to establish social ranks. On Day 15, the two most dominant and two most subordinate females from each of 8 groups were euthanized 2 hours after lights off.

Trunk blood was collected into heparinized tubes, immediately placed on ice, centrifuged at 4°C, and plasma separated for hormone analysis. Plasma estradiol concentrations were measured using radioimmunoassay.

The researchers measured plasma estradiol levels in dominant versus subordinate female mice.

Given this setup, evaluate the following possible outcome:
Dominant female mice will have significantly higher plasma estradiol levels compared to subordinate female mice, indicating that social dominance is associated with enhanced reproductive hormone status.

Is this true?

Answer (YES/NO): NO